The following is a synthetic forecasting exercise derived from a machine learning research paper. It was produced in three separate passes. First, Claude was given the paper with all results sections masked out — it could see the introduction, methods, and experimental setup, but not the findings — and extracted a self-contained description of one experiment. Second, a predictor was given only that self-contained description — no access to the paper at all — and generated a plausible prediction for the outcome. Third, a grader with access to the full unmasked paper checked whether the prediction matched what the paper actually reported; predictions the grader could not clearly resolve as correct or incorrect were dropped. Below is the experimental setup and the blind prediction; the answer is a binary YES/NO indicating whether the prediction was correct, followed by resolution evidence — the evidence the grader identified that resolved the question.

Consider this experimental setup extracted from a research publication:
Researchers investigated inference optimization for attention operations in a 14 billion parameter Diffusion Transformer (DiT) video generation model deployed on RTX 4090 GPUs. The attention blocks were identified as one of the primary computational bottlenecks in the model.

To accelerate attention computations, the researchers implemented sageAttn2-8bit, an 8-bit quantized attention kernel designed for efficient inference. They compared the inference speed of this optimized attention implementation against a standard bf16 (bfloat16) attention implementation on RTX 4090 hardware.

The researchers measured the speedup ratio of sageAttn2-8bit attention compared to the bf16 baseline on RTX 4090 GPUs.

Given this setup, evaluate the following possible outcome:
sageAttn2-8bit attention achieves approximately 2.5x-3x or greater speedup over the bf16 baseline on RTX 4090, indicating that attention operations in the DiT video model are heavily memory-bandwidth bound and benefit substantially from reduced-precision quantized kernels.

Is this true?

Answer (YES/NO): NO